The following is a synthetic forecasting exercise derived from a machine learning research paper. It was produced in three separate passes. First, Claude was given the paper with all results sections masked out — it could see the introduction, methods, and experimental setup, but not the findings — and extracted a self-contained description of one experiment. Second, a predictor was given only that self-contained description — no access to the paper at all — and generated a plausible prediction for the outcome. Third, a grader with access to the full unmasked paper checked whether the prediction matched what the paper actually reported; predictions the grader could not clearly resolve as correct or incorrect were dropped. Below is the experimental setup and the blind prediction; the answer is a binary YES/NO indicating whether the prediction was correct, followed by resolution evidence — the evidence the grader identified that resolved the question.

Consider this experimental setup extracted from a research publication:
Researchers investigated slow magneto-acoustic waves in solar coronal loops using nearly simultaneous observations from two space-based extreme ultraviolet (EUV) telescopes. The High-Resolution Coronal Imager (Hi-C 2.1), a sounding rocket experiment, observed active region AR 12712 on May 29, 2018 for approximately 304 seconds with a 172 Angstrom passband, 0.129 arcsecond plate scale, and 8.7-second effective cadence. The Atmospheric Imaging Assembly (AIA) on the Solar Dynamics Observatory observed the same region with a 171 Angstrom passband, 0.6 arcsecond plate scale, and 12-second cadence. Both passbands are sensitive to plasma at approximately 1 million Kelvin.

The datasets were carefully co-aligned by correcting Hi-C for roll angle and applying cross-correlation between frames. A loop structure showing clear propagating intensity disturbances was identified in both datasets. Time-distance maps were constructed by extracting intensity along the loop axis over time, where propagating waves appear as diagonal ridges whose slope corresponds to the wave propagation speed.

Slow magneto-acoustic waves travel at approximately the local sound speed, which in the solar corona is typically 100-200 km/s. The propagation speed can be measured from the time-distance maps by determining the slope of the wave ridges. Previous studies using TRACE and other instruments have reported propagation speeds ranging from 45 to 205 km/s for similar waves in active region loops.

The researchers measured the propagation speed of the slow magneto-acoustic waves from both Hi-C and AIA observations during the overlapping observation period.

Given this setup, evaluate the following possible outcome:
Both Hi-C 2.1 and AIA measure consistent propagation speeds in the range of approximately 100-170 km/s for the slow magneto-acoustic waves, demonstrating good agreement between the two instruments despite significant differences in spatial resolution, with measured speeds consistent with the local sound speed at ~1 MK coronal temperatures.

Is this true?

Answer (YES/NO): NO